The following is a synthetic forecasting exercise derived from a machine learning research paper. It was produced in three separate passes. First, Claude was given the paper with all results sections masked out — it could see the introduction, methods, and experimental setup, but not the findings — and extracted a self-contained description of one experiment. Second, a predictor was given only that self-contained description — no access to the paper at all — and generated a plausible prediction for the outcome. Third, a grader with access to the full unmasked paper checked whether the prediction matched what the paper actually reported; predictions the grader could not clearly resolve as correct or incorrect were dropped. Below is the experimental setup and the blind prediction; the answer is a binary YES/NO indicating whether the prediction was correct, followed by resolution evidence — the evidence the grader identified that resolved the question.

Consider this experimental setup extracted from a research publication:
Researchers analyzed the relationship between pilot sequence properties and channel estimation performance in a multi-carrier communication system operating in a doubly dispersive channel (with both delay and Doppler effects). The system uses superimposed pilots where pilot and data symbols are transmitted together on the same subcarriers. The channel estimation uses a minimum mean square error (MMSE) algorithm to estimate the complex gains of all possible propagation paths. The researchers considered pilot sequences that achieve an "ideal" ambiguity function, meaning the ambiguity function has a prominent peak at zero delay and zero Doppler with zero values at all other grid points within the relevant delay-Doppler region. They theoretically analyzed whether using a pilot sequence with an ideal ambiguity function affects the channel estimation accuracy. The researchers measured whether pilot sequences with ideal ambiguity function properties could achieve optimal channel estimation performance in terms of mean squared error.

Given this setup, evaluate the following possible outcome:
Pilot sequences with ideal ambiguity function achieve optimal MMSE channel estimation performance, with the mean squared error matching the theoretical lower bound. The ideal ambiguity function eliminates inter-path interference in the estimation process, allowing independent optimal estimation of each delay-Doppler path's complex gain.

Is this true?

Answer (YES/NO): YES